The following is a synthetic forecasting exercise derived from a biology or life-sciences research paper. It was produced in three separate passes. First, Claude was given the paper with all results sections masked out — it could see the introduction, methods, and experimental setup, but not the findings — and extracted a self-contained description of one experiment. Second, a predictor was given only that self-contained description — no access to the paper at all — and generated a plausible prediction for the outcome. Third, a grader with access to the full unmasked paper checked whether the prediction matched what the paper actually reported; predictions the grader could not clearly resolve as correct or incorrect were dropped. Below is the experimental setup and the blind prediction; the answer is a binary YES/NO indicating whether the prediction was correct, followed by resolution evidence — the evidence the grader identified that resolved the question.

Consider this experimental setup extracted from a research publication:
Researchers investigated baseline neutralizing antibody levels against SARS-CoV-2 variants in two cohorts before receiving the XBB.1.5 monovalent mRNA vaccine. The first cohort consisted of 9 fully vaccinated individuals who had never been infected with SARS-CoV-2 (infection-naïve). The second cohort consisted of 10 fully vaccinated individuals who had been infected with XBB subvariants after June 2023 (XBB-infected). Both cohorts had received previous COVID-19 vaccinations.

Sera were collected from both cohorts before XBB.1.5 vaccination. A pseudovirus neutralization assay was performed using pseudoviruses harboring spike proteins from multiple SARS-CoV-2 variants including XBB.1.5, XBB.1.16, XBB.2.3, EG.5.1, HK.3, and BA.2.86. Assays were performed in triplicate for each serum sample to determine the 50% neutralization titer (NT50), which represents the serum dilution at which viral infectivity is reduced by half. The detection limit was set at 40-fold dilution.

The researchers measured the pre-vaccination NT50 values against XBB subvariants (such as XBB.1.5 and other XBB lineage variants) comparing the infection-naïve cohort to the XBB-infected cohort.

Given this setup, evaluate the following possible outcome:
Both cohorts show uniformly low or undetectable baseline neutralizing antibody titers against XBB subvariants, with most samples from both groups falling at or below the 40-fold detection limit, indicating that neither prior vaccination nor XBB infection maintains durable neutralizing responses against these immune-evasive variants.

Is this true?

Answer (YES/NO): NO